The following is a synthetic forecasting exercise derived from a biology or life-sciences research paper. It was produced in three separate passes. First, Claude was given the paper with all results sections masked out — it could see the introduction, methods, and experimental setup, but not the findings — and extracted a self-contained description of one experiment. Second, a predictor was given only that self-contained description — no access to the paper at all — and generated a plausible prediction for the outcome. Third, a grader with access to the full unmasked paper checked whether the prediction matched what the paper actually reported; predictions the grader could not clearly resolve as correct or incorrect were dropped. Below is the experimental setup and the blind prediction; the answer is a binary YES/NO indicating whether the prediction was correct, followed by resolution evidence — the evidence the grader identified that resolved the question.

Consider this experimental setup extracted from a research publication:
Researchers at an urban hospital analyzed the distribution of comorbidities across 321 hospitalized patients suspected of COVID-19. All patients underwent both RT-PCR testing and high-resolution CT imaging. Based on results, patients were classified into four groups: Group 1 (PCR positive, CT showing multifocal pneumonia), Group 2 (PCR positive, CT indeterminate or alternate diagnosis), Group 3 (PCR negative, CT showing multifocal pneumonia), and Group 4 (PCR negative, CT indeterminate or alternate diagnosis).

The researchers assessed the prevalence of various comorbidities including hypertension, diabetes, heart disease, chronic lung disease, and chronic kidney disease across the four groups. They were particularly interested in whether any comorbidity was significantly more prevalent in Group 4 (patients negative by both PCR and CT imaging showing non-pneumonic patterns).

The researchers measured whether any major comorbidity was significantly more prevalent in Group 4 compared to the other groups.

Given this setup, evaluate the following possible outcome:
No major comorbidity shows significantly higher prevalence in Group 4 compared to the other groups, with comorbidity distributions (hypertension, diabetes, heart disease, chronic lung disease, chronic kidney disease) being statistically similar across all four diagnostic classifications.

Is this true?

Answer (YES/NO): NO